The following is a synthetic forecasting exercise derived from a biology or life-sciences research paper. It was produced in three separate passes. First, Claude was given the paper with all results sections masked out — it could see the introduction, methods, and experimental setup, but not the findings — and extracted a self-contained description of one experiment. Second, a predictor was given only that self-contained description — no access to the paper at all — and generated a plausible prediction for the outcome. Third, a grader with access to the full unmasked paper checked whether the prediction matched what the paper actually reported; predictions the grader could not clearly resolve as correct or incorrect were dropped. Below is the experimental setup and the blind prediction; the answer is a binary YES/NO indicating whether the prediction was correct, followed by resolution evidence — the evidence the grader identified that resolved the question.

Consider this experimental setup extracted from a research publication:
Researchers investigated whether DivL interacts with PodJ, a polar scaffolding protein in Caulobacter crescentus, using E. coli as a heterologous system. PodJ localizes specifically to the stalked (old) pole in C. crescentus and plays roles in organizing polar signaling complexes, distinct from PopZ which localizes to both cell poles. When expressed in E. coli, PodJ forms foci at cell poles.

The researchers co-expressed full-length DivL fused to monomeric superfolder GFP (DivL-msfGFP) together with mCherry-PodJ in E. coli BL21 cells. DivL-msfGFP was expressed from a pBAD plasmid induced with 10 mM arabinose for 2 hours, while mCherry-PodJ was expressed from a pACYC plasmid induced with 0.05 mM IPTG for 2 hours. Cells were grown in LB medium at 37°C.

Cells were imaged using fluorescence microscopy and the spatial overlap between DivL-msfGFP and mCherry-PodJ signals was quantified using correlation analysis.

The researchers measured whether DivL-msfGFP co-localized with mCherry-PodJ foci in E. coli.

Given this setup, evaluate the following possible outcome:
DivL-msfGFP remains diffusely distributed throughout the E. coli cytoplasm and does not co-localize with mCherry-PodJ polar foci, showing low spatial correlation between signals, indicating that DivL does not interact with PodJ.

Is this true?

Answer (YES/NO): NO